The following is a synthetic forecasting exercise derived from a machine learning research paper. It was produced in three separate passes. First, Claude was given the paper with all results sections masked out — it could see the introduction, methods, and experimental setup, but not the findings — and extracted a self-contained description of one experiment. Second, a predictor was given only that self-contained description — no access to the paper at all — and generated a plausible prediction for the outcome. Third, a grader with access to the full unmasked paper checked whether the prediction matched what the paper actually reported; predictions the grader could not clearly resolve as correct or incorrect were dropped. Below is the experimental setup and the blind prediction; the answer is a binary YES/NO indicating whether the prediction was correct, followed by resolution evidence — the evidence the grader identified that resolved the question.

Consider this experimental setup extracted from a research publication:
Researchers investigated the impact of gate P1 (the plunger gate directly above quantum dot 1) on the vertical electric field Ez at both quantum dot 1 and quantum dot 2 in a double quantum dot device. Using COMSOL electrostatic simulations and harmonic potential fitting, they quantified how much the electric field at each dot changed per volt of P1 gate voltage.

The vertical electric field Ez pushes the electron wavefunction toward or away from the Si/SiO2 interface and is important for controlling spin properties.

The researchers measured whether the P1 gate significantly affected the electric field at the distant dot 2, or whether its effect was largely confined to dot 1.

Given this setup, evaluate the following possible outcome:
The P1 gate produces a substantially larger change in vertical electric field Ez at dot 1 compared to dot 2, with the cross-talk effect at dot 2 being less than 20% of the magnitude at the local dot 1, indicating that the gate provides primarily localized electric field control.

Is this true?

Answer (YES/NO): YES